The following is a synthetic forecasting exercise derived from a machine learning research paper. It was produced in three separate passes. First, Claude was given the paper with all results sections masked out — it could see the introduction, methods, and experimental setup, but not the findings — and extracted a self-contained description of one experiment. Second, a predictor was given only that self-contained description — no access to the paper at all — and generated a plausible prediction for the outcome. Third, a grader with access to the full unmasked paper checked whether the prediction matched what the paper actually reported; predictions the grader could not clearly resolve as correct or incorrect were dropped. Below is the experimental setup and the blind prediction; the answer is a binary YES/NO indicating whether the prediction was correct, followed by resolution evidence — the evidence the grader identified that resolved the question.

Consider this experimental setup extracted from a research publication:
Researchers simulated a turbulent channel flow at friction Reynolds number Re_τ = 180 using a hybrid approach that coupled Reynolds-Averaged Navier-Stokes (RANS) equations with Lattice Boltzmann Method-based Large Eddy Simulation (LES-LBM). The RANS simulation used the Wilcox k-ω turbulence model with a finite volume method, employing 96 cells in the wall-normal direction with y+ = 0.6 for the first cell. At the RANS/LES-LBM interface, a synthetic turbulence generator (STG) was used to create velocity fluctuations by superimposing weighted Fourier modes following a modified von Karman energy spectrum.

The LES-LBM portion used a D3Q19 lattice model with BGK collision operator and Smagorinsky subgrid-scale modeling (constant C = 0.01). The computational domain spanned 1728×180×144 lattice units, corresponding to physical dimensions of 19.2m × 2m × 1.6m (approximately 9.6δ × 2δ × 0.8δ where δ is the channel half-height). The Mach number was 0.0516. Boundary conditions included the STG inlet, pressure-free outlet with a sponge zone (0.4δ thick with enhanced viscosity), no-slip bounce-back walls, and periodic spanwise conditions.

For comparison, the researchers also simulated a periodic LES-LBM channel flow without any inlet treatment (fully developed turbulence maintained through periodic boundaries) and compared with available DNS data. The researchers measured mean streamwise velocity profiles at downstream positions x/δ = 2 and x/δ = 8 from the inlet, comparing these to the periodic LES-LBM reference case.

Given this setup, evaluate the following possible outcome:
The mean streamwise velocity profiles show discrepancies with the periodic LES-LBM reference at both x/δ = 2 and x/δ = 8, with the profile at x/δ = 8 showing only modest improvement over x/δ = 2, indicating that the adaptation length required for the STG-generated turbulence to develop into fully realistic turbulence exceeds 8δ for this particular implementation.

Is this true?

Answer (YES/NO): NO